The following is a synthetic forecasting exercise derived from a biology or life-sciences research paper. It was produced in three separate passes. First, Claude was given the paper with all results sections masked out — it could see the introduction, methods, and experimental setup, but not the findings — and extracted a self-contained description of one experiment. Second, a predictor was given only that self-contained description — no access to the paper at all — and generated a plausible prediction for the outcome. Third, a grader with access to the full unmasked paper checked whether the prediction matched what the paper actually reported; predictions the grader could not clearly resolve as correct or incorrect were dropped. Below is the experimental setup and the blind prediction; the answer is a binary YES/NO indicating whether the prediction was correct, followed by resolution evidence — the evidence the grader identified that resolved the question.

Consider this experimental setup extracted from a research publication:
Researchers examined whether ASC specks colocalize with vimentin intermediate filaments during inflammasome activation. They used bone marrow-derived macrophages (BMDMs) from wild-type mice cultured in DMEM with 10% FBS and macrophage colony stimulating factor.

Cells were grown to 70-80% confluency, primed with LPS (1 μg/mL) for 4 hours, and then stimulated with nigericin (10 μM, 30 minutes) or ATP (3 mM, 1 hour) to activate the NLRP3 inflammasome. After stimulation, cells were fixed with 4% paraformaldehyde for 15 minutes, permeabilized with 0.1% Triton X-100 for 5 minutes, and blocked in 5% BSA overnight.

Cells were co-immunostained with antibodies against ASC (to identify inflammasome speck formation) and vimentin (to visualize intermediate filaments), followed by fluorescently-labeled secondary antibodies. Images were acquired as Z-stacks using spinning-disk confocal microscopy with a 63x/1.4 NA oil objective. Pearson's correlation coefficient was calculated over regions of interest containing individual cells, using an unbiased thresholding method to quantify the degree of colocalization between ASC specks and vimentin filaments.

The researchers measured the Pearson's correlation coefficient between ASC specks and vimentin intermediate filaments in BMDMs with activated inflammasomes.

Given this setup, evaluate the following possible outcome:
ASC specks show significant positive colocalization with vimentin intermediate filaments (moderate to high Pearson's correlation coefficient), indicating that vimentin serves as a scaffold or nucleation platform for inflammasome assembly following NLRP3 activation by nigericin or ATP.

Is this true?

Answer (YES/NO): NO